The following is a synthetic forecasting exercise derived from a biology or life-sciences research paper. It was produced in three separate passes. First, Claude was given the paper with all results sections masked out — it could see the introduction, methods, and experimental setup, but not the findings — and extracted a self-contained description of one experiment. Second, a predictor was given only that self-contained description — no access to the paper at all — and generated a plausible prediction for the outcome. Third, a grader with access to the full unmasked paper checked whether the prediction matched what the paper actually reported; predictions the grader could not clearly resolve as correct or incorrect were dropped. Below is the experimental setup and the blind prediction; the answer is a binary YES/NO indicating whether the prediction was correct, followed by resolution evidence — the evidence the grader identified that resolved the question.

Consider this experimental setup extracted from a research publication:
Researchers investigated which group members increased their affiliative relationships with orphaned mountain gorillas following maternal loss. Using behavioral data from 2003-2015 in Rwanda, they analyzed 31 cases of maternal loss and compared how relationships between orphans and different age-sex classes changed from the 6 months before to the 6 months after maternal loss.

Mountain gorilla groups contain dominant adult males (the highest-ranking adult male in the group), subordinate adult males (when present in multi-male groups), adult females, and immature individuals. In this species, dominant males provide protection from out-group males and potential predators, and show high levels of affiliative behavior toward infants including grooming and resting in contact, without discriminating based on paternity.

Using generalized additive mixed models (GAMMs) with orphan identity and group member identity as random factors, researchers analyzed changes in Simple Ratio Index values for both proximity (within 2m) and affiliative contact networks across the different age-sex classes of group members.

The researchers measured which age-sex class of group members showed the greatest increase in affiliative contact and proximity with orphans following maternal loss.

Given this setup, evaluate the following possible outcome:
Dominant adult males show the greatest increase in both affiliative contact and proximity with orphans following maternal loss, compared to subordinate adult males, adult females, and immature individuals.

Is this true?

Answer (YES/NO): YES